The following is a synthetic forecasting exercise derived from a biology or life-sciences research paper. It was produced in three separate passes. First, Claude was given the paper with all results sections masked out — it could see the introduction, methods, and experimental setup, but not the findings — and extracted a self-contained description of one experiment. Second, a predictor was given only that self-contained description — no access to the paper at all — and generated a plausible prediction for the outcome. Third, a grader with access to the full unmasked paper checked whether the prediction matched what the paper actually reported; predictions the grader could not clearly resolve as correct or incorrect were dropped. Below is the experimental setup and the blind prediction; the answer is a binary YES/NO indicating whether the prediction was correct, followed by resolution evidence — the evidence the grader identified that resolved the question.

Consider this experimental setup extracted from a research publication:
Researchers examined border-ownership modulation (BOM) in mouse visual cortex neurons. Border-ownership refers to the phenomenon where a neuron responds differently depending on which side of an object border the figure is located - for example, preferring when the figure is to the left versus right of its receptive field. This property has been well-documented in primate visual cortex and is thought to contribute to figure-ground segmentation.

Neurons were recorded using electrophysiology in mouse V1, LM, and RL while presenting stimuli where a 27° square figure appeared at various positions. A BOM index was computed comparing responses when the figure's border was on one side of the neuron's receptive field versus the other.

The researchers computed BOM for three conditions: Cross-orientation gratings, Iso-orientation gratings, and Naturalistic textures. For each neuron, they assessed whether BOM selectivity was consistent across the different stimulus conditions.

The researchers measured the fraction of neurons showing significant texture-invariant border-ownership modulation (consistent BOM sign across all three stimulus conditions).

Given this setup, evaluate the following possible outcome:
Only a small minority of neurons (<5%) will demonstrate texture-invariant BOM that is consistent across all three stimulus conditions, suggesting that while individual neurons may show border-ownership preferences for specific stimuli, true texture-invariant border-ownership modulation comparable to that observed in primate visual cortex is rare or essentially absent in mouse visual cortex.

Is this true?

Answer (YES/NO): YES